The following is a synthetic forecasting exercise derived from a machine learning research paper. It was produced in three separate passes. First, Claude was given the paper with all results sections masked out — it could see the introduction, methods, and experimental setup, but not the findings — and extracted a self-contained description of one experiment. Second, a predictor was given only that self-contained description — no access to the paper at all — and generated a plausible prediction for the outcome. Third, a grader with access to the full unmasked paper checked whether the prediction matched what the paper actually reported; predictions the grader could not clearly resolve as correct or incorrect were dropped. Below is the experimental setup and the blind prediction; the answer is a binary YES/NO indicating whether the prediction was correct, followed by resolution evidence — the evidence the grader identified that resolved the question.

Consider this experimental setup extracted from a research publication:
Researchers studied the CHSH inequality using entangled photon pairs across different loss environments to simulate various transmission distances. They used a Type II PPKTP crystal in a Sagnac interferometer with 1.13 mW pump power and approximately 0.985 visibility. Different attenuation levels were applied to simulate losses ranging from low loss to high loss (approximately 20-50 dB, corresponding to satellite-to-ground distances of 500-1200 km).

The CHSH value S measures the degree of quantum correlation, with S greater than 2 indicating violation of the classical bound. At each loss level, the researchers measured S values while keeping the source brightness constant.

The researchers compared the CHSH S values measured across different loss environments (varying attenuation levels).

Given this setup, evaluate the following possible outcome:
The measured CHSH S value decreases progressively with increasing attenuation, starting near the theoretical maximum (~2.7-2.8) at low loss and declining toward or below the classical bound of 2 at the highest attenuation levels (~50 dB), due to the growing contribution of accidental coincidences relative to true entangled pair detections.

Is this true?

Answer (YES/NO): NO